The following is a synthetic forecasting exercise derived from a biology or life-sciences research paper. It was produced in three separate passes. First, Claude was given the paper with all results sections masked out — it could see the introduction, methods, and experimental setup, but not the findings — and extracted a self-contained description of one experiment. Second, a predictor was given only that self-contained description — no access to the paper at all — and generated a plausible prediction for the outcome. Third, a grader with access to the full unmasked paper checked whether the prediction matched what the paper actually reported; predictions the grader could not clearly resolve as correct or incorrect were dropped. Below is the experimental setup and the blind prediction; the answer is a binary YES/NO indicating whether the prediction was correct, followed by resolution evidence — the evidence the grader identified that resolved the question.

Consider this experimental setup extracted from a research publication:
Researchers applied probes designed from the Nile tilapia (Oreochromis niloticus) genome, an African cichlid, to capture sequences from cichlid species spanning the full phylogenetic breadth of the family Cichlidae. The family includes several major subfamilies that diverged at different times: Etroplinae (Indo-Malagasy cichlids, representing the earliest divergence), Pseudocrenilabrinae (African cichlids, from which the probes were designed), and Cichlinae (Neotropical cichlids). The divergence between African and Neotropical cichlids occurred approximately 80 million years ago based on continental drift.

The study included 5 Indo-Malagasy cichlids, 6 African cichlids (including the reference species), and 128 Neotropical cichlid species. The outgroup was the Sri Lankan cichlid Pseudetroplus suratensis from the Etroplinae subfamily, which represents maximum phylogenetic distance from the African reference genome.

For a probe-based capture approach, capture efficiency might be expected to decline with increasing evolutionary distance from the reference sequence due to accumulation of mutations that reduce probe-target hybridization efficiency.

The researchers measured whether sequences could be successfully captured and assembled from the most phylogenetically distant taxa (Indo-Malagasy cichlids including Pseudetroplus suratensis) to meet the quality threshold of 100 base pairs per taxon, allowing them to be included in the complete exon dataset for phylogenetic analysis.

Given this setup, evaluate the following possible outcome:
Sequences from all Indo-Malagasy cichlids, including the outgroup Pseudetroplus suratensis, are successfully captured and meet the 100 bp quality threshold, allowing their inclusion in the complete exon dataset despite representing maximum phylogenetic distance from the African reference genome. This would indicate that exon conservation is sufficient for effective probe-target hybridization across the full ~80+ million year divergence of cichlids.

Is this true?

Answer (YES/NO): YES